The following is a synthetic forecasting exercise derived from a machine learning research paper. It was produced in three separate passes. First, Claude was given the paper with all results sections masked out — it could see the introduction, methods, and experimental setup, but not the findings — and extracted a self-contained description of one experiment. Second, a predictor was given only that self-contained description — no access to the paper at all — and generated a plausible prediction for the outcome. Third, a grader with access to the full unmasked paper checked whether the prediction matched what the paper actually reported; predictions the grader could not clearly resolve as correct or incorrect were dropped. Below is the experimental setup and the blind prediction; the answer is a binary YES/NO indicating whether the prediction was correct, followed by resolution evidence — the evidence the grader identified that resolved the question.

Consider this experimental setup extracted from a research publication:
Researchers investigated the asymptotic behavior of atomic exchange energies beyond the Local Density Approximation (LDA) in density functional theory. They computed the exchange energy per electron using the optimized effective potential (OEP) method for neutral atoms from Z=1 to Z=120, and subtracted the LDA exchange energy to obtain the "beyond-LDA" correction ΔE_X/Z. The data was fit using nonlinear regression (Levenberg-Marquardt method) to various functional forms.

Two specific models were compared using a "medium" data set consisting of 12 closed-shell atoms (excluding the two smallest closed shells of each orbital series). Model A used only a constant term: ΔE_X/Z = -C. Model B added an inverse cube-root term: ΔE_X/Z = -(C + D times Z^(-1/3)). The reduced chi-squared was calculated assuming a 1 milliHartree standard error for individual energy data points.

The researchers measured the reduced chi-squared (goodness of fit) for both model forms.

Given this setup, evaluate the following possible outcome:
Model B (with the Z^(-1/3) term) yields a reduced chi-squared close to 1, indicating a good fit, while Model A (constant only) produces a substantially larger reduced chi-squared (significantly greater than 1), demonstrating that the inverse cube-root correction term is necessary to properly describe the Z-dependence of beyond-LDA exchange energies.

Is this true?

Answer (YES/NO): NO